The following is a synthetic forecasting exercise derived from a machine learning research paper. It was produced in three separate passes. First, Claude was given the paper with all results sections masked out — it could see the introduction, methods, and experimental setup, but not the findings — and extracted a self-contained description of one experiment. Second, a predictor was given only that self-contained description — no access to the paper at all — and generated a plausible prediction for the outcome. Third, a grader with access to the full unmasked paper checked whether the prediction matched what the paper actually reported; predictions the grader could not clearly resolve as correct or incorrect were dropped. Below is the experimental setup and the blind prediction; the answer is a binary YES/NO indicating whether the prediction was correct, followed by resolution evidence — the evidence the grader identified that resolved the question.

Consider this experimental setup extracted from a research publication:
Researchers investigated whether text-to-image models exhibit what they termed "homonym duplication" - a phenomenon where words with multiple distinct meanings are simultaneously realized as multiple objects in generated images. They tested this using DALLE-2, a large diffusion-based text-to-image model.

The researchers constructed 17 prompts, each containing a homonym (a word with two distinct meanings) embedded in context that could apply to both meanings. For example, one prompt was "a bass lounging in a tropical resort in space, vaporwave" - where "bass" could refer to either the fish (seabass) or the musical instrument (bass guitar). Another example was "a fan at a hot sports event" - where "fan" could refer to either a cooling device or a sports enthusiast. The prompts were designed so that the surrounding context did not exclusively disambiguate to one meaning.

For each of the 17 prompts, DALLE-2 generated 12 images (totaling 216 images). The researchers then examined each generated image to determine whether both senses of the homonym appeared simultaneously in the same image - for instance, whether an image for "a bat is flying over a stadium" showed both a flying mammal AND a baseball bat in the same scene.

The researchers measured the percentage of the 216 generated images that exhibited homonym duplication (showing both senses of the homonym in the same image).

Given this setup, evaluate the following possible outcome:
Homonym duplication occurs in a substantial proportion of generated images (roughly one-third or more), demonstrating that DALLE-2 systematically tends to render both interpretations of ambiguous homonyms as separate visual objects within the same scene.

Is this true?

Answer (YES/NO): YES